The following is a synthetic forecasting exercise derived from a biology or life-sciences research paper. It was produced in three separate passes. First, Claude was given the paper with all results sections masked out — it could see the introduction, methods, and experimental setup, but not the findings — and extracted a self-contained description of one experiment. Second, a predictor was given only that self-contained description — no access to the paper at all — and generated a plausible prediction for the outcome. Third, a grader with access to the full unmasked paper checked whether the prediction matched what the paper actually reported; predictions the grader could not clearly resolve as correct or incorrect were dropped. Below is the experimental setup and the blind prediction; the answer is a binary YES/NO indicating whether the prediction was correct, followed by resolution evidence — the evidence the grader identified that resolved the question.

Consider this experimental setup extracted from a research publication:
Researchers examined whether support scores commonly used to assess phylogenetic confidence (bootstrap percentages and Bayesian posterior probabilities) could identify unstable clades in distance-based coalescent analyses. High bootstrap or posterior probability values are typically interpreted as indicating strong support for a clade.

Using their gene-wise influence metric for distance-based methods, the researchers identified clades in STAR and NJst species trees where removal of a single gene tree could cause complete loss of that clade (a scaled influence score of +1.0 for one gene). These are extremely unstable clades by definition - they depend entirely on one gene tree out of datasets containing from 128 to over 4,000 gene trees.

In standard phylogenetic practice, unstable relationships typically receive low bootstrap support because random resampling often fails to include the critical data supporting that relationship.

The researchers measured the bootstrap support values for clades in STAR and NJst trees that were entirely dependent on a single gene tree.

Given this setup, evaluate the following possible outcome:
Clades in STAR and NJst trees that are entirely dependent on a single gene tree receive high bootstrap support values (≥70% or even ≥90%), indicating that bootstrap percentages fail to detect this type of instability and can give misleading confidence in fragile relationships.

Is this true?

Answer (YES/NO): YES